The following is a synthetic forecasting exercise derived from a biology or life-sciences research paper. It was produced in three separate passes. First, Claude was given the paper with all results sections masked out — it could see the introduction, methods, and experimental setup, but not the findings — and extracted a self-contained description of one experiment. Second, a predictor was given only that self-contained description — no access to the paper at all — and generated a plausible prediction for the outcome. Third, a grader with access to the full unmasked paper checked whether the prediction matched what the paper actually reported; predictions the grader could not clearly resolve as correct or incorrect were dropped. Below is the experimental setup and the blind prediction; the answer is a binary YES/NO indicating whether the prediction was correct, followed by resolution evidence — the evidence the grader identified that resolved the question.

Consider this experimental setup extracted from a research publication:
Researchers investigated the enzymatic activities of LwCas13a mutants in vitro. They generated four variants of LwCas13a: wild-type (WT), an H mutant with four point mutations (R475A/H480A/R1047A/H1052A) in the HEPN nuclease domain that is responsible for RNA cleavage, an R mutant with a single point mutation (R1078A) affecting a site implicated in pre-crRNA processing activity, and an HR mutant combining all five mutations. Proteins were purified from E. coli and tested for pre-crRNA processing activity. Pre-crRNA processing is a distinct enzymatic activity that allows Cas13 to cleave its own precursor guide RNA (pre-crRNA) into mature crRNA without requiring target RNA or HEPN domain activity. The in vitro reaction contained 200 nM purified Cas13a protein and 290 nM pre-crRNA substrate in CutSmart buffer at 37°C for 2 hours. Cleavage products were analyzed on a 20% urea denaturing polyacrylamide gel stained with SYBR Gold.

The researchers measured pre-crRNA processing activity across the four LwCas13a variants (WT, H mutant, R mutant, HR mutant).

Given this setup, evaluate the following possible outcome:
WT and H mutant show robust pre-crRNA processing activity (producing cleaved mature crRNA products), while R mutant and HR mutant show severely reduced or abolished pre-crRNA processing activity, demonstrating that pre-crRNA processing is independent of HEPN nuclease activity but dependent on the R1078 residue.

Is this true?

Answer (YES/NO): YES